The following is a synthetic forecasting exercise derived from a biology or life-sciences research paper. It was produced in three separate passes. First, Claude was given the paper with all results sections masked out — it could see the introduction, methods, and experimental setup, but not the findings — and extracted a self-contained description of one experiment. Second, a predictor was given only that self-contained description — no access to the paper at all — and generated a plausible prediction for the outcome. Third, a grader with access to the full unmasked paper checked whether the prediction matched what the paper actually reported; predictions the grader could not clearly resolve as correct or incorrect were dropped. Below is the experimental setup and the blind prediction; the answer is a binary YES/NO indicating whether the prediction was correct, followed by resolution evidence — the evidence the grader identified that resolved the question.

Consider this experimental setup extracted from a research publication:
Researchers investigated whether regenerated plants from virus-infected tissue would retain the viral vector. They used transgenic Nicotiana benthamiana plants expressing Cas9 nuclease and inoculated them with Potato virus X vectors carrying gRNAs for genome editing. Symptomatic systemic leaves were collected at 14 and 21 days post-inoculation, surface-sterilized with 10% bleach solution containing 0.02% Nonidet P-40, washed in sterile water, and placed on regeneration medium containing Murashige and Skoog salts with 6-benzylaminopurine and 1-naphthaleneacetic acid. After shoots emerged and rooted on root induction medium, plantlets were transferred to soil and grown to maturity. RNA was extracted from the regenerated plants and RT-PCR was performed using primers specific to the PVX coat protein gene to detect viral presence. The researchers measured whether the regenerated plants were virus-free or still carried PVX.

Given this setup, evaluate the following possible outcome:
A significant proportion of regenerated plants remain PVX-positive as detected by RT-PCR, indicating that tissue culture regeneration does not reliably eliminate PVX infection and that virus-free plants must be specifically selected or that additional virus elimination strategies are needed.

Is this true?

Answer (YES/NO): YES